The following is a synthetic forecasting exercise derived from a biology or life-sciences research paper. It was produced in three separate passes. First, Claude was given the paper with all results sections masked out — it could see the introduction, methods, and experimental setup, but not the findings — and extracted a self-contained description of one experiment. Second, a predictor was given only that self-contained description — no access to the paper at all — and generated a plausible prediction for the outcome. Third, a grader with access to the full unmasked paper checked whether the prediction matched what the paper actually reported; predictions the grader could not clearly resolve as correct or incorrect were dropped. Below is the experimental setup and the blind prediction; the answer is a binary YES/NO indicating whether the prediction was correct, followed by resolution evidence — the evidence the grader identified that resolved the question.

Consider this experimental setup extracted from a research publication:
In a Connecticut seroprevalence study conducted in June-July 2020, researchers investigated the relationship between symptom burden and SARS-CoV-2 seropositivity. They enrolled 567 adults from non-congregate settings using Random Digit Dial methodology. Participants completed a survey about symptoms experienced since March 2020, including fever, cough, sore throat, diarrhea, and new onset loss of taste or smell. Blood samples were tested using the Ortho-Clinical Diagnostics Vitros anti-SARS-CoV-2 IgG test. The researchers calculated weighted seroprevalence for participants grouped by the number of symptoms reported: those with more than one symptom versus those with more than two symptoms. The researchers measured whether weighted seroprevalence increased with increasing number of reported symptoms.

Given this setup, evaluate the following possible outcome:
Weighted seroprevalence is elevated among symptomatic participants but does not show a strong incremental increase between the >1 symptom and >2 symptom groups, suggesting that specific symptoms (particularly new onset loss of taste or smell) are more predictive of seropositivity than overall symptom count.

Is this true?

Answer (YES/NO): YES